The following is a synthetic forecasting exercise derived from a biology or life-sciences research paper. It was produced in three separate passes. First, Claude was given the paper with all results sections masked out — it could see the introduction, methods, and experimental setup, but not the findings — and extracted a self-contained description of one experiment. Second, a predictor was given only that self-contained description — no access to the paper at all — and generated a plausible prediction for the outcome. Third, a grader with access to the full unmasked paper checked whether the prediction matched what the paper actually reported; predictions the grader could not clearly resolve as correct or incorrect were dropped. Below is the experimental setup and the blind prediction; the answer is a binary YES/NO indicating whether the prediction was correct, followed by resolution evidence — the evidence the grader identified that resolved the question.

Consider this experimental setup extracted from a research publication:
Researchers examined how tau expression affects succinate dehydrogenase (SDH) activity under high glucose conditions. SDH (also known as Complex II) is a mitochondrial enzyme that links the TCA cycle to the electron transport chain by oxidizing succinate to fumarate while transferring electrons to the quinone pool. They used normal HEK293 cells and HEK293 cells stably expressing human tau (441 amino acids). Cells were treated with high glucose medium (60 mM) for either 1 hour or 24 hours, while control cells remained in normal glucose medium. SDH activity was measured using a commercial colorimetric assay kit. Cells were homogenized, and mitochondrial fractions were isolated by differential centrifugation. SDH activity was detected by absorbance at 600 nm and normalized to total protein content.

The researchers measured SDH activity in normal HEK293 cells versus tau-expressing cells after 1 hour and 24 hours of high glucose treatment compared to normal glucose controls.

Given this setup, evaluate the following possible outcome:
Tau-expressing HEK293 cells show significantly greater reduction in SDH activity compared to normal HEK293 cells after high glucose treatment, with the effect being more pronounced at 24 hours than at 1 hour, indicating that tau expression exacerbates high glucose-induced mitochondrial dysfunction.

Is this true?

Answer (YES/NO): NO